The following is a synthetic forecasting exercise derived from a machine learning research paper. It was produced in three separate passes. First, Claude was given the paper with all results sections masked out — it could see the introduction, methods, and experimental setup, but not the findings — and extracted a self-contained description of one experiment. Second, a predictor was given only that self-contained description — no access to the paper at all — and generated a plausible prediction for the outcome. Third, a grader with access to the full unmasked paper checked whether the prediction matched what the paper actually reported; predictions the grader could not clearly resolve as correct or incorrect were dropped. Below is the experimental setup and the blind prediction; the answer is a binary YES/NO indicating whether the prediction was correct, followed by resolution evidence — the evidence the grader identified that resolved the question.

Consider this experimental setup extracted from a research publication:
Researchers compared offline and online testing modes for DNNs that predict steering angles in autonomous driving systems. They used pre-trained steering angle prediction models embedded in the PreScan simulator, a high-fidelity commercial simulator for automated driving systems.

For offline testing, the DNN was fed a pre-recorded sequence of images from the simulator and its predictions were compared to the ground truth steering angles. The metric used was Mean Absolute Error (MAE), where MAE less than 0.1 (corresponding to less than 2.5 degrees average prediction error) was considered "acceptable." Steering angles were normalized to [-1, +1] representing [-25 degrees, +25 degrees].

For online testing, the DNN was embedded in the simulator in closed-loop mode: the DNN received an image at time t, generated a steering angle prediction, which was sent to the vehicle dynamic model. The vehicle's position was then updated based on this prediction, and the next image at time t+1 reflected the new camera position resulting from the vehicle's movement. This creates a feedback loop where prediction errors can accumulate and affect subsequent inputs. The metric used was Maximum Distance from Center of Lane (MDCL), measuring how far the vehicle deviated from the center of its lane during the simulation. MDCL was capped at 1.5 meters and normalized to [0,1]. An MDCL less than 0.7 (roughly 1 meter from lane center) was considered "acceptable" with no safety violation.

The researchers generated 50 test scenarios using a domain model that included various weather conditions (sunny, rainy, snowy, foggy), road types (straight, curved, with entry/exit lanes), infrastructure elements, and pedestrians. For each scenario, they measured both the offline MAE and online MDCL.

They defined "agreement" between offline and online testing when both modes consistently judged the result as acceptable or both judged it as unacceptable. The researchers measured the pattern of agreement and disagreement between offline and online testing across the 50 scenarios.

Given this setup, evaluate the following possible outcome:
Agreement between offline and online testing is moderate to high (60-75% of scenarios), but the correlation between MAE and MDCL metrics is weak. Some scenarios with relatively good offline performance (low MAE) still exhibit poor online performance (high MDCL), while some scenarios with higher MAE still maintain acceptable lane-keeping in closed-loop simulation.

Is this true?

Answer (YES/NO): NO